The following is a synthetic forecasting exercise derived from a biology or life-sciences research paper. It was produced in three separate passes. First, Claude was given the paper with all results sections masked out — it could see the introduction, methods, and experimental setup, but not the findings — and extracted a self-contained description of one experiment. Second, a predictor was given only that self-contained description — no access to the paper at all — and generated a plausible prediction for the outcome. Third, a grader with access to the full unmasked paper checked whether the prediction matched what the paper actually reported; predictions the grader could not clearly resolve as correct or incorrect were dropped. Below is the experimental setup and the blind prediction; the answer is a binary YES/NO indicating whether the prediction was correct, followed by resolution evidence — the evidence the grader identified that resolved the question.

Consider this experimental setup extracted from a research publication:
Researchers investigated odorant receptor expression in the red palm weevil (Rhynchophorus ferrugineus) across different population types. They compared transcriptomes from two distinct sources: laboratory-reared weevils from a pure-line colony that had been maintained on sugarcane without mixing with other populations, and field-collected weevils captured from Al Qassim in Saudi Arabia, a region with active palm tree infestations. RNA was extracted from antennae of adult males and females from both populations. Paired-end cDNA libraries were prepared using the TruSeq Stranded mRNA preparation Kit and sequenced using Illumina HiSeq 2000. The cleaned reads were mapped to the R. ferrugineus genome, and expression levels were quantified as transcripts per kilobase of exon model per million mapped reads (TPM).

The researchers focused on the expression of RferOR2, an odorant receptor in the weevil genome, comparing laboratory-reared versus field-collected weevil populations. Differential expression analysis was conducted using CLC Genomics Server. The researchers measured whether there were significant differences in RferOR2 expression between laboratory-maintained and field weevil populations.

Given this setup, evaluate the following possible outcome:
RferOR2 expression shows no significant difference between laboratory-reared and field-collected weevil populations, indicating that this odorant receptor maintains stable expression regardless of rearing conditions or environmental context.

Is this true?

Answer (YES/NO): NO